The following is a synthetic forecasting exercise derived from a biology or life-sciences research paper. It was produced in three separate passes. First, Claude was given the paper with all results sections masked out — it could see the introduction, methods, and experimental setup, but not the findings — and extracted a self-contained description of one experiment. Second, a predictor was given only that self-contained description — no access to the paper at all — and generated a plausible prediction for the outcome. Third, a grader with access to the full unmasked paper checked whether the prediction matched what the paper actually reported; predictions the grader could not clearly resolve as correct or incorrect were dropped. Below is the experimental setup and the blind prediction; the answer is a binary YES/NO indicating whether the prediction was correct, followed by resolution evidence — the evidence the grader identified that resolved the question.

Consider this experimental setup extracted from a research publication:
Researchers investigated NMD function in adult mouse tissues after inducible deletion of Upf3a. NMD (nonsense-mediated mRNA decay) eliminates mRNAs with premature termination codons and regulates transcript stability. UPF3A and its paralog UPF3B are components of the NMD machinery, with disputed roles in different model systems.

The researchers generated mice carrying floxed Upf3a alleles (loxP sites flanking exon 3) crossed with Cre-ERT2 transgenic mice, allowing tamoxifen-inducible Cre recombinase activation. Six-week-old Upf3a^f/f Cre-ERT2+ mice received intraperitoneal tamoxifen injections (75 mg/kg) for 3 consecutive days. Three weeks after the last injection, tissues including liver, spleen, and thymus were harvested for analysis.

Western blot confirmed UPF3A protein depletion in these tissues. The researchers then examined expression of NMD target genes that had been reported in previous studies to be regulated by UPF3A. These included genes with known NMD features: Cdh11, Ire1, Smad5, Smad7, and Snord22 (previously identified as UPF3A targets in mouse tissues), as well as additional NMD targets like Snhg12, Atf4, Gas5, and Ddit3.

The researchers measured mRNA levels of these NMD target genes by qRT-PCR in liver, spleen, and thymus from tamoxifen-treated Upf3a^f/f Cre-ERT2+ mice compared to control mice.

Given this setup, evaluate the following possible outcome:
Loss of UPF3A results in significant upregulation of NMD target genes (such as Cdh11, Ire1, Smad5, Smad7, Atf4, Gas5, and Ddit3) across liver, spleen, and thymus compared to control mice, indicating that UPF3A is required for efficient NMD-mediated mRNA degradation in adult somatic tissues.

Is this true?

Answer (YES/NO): NO